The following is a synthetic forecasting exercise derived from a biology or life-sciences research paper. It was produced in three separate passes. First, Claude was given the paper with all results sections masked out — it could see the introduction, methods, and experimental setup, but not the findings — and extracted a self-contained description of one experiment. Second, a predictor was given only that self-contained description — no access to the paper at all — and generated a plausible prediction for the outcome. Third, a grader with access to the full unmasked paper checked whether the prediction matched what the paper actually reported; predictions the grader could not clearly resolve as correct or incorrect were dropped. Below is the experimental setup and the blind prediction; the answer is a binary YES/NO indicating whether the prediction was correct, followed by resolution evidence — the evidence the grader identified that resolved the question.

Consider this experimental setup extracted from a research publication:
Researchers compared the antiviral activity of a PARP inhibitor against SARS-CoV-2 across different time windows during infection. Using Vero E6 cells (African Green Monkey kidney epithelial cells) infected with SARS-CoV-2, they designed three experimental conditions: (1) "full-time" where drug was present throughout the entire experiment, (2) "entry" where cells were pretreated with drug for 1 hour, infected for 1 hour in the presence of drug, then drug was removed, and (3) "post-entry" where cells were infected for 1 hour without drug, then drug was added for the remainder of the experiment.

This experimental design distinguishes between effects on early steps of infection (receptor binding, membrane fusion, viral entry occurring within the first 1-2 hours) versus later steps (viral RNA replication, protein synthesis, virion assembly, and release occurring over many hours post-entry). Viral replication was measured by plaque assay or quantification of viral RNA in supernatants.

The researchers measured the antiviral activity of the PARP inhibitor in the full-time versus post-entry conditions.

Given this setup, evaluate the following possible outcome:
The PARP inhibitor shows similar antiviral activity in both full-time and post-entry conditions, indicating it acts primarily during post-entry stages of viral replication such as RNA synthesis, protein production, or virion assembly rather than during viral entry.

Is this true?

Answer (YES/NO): YES